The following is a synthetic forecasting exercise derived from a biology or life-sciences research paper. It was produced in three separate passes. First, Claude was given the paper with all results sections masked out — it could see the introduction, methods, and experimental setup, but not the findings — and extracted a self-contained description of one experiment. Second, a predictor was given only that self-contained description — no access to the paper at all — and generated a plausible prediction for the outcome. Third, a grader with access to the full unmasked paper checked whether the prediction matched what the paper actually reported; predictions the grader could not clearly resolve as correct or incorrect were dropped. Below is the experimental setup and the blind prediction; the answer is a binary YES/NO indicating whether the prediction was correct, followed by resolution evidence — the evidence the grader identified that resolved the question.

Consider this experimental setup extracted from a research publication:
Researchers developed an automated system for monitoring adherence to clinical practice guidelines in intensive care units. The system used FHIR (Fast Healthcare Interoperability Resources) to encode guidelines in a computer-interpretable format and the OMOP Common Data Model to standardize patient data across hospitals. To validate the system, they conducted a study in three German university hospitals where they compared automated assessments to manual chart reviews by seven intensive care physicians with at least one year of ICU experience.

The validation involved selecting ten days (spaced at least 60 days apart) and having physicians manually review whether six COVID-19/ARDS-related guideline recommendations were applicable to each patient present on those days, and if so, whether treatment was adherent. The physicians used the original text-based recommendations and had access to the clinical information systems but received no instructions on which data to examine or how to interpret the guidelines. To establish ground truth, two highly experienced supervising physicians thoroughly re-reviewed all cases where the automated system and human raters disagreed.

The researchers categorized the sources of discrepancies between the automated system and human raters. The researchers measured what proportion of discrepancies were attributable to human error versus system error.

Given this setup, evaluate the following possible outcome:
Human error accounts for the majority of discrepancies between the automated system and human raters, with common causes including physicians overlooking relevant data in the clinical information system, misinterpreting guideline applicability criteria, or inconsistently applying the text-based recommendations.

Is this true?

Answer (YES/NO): YES